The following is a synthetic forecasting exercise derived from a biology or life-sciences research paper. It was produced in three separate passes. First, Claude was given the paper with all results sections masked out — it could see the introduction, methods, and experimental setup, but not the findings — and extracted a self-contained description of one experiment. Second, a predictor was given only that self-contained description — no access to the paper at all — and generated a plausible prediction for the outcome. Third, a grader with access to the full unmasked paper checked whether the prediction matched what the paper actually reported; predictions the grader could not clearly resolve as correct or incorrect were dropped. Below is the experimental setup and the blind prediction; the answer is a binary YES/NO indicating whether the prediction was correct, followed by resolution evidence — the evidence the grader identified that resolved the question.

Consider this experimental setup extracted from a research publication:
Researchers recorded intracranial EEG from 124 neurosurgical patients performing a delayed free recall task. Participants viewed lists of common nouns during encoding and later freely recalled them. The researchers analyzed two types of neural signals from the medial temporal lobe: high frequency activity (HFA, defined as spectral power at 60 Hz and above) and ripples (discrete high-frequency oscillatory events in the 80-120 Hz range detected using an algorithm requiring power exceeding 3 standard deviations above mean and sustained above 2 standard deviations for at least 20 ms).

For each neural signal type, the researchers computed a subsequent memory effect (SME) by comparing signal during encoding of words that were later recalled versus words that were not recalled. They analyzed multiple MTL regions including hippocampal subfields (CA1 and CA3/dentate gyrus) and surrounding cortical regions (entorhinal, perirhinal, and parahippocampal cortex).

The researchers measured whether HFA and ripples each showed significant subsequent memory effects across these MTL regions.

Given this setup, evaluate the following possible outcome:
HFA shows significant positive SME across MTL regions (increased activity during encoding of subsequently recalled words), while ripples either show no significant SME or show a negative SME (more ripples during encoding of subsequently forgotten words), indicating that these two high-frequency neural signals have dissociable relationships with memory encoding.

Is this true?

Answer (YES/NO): YES